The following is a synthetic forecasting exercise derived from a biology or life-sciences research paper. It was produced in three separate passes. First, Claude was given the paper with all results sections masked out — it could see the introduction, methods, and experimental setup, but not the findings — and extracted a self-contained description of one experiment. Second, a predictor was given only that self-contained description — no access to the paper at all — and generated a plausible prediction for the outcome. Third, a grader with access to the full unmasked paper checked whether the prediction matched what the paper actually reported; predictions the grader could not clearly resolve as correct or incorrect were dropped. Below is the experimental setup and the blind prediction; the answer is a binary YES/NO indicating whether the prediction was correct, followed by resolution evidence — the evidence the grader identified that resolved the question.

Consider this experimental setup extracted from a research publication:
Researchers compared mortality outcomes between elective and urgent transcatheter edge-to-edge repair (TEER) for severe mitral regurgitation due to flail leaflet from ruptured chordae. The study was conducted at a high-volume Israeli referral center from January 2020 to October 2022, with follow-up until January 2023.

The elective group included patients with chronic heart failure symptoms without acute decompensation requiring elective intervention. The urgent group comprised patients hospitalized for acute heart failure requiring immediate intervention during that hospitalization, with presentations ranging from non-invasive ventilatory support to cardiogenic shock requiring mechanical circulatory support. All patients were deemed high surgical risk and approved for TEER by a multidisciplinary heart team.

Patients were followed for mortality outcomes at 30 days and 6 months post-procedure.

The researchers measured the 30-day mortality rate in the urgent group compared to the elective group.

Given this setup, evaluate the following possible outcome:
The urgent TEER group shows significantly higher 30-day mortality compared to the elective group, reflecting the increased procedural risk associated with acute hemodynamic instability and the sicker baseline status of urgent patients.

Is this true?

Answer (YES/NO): NO